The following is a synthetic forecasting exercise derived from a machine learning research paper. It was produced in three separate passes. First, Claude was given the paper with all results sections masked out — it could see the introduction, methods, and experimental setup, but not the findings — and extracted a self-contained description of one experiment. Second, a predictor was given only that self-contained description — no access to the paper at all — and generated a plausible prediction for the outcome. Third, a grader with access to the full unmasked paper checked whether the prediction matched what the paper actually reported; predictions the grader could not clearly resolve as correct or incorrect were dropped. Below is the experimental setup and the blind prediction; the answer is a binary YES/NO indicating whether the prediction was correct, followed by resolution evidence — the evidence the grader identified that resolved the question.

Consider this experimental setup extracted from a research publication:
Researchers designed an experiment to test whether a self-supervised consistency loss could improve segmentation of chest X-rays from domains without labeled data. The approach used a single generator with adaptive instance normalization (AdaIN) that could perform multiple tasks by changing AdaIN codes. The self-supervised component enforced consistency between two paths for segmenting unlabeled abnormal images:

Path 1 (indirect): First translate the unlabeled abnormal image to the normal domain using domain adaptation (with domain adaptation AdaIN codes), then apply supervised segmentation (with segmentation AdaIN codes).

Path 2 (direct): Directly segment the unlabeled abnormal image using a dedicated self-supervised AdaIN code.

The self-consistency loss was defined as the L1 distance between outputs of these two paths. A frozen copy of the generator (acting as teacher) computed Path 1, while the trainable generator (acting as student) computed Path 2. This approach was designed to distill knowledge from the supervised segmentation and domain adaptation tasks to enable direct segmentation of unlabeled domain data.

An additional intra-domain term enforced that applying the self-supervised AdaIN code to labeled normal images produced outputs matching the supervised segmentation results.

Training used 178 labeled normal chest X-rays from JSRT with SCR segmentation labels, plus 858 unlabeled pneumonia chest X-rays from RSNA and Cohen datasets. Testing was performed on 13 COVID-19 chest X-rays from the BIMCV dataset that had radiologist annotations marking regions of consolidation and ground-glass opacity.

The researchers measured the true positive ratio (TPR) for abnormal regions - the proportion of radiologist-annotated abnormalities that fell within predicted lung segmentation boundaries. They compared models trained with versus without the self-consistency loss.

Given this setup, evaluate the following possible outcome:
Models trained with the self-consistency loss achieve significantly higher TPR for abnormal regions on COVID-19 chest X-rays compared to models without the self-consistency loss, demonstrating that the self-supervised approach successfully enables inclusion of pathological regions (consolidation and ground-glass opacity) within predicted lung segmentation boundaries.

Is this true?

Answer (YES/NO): NO